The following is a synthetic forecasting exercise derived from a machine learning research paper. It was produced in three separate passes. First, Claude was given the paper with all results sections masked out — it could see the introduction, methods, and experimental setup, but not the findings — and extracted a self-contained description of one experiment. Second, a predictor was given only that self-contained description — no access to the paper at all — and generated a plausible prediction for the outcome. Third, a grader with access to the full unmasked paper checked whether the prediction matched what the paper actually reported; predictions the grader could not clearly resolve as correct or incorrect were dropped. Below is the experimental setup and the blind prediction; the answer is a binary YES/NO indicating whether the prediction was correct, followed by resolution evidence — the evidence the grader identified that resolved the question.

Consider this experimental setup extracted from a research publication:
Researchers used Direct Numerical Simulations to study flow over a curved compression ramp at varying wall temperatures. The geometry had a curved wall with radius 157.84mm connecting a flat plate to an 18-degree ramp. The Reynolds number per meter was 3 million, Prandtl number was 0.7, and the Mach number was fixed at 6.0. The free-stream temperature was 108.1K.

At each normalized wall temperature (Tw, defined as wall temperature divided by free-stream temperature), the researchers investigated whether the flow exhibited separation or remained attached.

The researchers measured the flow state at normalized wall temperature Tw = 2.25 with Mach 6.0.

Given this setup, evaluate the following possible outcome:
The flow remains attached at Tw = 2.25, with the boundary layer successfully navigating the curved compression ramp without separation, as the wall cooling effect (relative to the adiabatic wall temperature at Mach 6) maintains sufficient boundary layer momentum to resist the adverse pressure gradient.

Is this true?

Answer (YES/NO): NO